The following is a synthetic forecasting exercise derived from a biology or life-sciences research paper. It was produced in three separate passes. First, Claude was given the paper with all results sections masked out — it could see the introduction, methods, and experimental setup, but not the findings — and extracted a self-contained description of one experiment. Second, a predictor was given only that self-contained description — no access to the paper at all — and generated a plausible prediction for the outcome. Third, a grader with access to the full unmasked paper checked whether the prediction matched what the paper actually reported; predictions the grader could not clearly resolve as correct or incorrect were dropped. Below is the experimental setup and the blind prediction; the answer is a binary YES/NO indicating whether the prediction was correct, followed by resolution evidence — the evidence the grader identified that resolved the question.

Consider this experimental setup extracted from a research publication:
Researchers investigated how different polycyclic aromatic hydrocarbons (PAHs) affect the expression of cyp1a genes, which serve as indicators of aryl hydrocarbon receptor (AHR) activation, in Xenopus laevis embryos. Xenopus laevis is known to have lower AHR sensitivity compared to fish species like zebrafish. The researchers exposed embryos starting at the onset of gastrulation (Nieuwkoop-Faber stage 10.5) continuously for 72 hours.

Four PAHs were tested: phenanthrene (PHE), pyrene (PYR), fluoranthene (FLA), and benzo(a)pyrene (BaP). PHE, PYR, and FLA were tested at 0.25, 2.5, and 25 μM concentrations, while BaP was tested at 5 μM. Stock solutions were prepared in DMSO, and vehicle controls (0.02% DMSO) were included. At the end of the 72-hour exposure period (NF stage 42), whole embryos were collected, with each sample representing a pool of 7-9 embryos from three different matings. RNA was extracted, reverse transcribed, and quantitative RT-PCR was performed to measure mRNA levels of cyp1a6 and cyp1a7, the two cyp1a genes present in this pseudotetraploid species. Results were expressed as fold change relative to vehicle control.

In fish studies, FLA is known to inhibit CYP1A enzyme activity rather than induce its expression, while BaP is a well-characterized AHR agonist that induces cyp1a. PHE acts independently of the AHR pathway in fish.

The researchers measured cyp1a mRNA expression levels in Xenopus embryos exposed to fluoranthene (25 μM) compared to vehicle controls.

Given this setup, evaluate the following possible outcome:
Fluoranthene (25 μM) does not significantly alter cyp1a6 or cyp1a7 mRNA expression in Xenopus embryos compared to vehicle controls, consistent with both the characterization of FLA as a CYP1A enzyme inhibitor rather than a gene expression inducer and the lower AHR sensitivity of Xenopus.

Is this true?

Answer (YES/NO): NO